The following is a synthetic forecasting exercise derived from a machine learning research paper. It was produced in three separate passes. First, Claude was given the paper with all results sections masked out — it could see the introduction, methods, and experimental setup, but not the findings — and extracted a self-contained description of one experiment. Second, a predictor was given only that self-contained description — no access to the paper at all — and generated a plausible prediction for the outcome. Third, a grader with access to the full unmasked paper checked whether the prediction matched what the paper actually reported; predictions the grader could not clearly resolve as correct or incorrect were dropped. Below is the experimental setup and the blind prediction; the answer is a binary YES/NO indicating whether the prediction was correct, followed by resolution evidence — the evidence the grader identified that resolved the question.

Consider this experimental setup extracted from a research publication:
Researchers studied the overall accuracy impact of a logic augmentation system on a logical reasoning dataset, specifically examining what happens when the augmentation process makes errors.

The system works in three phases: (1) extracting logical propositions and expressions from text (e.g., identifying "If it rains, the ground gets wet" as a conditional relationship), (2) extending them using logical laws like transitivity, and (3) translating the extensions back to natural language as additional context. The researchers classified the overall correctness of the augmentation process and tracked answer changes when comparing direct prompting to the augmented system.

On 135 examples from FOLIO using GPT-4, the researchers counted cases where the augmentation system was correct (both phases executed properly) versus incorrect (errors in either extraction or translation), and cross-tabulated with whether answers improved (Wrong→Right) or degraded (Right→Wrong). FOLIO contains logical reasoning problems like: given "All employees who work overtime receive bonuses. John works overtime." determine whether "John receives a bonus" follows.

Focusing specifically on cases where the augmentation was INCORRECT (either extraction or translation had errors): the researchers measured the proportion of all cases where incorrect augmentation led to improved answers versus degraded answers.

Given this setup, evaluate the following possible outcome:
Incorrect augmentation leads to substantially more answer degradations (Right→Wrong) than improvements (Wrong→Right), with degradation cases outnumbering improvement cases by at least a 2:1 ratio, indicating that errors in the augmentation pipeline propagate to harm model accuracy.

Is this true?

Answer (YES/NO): NO